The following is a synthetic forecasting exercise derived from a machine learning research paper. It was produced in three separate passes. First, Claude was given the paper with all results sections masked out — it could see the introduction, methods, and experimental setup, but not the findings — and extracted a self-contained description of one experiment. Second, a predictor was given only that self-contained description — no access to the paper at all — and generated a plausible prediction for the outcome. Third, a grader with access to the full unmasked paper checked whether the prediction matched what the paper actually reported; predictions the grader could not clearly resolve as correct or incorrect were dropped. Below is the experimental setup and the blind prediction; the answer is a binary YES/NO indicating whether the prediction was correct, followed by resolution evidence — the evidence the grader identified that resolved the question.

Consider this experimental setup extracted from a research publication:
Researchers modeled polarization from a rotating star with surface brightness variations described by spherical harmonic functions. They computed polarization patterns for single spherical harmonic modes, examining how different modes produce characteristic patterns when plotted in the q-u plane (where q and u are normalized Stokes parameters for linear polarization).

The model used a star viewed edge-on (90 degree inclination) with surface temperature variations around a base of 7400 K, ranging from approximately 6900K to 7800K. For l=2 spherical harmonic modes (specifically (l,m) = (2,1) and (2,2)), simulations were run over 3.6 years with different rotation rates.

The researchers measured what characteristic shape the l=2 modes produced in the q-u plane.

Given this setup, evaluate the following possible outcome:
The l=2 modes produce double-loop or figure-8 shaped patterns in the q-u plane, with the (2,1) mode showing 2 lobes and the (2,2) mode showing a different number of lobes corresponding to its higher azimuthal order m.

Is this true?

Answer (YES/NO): NO